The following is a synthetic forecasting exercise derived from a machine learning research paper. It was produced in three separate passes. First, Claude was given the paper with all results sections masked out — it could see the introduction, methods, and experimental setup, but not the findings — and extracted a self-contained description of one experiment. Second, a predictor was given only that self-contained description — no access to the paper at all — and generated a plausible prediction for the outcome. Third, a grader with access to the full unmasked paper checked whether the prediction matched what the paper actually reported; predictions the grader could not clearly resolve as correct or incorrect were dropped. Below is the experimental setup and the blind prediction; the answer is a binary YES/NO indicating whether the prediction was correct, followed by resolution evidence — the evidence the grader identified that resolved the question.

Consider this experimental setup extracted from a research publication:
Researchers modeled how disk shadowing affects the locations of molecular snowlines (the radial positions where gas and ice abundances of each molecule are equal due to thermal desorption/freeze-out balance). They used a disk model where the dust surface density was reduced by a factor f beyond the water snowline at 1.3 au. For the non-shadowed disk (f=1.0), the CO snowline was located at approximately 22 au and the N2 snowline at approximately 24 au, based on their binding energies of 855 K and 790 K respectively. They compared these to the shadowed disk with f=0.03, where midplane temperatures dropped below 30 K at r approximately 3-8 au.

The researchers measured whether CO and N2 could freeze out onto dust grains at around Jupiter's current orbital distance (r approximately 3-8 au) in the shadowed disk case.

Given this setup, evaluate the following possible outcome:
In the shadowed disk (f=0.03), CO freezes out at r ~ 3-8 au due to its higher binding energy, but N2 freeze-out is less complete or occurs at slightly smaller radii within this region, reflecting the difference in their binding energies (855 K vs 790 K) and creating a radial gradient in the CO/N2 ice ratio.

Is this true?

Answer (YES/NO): NO